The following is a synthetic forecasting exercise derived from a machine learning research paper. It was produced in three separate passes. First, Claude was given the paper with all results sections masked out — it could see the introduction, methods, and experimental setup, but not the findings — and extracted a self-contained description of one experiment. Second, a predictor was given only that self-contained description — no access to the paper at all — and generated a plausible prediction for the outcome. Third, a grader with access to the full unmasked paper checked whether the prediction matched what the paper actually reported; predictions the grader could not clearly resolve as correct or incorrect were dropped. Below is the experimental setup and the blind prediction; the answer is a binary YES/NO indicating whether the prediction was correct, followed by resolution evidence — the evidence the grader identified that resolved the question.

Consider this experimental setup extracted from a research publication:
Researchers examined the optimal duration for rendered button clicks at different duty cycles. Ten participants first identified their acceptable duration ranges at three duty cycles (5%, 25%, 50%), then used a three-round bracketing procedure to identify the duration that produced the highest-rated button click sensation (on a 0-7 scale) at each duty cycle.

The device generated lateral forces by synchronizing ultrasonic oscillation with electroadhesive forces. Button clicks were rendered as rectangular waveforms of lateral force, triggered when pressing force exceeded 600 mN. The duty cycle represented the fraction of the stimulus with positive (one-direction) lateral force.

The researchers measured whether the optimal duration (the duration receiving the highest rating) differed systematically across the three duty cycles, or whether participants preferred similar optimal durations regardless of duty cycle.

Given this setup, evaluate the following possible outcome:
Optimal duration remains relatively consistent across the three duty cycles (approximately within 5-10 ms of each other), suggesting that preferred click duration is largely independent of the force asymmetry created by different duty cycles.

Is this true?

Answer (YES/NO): NO